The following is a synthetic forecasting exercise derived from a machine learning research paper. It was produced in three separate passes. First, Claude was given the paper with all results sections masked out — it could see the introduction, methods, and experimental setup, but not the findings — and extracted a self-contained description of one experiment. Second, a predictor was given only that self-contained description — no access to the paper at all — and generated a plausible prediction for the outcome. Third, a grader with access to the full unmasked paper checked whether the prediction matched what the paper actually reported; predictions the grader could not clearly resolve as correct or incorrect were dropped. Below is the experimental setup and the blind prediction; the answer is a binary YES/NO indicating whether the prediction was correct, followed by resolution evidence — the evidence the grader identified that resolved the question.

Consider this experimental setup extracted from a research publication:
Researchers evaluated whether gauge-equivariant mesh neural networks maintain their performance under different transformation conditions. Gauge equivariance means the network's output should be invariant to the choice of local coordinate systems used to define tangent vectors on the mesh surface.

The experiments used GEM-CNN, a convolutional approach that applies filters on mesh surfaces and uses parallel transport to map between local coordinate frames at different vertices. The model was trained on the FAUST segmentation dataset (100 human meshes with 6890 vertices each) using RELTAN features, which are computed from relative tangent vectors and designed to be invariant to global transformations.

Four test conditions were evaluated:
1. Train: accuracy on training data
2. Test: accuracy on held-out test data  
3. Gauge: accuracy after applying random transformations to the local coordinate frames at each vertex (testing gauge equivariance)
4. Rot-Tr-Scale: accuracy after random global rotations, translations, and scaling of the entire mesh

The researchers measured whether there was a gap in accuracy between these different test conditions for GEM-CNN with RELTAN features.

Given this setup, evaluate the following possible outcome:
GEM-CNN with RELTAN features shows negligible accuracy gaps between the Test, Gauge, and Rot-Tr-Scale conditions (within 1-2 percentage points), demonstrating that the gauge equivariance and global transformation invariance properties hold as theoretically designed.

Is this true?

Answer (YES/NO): YES